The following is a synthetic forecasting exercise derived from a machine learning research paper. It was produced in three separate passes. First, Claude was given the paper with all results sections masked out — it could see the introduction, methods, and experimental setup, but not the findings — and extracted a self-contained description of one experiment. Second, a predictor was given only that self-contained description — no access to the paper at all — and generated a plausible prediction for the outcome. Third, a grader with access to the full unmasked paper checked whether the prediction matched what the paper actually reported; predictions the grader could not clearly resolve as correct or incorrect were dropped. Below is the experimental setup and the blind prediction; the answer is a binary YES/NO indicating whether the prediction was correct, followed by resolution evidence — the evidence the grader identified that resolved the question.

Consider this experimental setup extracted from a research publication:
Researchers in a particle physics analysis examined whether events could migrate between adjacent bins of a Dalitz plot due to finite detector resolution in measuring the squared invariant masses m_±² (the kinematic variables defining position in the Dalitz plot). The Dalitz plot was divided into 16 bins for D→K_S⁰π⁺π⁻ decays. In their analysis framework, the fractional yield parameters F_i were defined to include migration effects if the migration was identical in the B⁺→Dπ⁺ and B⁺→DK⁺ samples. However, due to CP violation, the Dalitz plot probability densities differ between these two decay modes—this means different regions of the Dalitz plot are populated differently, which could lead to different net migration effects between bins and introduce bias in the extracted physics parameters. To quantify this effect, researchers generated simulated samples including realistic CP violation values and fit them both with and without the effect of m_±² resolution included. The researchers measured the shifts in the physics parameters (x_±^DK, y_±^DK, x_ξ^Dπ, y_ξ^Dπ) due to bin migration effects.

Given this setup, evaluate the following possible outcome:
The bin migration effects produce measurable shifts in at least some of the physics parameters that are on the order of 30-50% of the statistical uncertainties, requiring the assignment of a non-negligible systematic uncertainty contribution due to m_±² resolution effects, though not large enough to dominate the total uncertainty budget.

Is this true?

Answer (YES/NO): NO